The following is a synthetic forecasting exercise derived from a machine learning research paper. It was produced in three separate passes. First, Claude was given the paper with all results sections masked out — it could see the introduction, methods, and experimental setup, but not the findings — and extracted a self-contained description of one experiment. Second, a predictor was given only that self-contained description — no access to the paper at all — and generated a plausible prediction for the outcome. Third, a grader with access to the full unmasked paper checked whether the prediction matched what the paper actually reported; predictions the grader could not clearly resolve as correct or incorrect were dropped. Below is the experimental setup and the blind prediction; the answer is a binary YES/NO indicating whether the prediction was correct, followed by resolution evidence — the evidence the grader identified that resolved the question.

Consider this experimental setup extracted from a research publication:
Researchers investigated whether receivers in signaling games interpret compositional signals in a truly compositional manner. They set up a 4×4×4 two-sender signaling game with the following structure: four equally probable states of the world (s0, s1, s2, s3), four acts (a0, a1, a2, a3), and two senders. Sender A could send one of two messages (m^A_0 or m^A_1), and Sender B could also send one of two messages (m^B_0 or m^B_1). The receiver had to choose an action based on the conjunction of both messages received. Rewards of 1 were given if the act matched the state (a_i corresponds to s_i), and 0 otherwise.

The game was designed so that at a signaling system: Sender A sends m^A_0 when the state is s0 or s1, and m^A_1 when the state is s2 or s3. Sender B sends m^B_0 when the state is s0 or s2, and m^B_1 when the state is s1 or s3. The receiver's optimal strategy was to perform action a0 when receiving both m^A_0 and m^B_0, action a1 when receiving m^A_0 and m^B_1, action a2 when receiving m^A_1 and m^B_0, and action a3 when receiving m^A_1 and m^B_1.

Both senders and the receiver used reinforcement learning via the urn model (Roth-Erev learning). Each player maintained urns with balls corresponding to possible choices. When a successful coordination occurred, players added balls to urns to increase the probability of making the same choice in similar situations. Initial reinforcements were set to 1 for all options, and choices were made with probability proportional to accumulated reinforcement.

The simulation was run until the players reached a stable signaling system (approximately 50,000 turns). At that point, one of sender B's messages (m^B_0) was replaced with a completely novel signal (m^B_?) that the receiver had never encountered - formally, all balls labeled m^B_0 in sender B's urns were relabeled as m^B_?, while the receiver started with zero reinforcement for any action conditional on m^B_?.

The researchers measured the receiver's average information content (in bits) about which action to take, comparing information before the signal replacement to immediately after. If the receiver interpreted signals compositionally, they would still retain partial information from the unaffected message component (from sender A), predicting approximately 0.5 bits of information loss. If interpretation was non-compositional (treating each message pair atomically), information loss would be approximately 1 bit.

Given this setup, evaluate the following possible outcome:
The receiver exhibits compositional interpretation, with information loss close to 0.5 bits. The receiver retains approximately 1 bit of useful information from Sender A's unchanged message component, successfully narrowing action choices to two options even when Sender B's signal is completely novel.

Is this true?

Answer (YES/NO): NO